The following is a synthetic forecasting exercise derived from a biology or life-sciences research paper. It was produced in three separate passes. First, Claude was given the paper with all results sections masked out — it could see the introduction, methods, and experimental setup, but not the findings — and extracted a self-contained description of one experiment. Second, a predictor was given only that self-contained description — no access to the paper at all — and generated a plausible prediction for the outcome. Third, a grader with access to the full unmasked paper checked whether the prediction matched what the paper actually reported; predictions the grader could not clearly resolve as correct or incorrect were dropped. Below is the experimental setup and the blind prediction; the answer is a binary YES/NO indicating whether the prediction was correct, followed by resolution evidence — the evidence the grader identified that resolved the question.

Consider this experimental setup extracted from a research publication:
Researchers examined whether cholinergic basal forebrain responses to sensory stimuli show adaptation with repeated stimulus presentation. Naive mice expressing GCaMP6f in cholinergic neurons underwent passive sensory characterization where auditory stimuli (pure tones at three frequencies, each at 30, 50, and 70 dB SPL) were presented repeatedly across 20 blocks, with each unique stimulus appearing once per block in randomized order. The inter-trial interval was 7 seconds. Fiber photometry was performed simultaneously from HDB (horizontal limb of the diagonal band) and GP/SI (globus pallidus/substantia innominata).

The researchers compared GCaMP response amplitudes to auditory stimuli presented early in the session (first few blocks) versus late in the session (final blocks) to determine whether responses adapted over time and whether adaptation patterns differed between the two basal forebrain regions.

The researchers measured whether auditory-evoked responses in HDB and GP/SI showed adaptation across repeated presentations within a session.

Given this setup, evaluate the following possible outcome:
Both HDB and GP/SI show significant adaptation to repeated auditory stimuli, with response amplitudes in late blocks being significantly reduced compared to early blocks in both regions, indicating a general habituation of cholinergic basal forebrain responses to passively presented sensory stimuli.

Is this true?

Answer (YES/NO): YES